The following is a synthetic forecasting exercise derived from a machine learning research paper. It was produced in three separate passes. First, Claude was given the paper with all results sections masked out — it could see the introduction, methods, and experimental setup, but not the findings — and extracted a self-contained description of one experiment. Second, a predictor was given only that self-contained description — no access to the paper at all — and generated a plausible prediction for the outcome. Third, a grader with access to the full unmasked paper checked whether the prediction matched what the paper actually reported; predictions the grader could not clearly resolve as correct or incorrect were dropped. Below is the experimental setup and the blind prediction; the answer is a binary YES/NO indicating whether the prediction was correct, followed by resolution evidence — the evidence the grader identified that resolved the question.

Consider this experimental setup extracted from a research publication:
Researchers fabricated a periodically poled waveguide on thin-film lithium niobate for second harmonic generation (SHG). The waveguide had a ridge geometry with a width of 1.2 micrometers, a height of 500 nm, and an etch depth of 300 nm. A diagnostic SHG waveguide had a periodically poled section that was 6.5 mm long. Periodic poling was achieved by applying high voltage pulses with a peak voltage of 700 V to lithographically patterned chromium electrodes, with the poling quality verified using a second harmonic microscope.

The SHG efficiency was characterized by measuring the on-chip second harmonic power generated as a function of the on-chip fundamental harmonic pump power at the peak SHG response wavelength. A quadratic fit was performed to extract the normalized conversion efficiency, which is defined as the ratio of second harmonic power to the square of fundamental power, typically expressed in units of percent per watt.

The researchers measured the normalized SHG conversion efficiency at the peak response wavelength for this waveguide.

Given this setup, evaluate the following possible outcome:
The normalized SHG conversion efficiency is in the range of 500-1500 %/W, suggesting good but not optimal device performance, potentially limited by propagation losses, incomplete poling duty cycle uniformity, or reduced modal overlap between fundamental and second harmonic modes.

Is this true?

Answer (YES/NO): YES